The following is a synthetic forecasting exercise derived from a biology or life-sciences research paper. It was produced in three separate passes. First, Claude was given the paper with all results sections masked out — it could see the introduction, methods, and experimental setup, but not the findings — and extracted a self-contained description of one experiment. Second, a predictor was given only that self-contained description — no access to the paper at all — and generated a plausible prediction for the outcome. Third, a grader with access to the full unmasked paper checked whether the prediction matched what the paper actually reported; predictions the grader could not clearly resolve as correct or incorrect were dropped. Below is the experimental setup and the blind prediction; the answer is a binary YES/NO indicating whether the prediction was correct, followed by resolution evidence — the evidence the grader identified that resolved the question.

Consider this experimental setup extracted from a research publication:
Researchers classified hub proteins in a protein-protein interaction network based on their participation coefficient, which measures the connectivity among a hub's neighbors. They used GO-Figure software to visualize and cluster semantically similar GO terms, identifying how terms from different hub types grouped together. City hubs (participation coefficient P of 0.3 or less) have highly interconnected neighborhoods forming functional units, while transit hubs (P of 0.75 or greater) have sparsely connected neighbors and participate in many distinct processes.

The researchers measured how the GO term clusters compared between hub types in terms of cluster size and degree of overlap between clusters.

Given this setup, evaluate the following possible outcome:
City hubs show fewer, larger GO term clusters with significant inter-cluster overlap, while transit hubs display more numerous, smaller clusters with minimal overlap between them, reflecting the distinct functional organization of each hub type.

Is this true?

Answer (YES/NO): NO